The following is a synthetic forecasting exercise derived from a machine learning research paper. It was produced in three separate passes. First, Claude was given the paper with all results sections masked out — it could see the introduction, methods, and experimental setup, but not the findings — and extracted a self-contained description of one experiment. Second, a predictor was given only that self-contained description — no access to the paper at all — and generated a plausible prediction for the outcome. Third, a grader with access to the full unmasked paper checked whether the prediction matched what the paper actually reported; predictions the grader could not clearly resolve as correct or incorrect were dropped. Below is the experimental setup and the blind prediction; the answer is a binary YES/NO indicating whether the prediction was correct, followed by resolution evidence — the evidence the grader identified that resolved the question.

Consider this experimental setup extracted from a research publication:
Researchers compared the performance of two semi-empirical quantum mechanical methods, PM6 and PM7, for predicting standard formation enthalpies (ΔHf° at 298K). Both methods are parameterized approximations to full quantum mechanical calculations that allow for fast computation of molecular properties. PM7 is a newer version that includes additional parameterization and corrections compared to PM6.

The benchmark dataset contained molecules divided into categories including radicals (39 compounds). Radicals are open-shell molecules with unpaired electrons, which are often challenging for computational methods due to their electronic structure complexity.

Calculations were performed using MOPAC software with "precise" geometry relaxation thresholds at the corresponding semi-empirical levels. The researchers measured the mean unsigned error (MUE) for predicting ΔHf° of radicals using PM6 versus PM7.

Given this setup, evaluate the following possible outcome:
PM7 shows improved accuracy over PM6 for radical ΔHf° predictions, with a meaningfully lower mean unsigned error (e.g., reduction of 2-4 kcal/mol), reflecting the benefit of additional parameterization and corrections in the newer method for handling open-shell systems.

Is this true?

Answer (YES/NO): NO